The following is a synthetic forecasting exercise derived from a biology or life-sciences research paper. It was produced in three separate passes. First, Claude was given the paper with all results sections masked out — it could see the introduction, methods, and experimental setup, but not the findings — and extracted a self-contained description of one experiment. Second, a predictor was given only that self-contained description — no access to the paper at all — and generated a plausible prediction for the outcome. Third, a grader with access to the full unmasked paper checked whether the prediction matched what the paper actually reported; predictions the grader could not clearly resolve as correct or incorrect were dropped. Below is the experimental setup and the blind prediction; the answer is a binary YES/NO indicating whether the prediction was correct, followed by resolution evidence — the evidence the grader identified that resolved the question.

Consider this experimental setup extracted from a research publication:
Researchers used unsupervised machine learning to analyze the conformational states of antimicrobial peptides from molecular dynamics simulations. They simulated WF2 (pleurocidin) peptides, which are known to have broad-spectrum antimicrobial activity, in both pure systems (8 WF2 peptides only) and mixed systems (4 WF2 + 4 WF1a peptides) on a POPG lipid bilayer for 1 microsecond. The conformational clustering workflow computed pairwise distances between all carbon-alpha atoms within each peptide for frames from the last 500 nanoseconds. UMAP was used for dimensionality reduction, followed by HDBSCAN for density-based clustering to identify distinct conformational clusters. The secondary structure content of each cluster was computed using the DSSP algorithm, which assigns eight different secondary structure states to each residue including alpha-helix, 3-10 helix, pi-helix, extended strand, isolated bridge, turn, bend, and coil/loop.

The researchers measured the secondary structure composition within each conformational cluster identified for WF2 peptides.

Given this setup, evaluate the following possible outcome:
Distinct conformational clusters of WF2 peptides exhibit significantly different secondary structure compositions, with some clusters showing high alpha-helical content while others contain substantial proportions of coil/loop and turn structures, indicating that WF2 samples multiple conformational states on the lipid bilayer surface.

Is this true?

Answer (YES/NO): YES